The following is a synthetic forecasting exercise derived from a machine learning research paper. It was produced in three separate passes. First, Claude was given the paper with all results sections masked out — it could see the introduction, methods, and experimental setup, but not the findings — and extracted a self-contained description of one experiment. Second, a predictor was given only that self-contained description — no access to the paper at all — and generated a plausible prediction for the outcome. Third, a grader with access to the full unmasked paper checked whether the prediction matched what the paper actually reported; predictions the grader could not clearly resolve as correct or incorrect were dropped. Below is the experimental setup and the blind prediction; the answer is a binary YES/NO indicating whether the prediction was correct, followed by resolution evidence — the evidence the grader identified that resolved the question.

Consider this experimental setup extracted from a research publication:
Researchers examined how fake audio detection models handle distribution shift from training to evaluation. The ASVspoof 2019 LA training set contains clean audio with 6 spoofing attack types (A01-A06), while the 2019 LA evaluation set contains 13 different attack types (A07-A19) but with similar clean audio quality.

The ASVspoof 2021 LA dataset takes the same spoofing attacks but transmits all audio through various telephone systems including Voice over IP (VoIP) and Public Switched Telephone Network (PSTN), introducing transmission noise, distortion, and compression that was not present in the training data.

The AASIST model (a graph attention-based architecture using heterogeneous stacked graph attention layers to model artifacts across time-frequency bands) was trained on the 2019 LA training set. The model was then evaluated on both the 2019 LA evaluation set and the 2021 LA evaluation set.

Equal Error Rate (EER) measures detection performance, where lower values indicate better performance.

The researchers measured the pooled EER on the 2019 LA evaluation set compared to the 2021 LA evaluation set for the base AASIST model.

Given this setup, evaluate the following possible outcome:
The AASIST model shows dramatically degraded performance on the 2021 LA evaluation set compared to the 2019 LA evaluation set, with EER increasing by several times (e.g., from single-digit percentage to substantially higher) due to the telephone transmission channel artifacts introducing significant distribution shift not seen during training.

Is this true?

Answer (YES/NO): NO